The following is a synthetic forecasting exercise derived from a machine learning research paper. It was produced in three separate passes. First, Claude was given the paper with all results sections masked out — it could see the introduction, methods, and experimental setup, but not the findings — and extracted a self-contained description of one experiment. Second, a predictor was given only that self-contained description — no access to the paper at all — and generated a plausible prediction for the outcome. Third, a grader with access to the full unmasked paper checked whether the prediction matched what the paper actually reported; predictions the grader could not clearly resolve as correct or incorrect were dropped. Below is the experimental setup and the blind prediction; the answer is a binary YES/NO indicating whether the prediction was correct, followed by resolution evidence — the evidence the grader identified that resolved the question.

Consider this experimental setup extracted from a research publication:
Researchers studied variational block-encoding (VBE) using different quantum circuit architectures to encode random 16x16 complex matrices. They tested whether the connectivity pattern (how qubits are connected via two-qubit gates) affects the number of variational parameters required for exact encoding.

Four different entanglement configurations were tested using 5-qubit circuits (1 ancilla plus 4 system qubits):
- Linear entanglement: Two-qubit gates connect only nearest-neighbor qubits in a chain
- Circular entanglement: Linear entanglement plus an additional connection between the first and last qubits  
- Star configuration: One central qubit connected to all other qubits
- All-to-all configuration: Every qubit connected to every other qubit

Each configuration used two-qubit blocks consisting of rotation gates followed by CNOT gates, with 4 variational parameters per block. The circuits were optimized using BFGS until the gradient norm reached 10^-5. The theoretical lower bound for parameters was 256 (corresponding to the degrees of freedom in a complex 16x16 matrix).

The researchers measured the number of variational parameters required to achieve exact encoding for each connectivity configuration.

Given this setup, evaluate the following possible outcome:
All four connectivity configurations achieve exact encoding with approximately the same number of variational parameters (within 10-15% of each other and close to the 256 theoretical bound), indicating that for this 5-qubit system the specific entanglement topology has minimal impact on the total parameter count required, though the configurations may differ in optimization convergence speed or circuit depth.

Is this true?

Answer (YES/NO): YES